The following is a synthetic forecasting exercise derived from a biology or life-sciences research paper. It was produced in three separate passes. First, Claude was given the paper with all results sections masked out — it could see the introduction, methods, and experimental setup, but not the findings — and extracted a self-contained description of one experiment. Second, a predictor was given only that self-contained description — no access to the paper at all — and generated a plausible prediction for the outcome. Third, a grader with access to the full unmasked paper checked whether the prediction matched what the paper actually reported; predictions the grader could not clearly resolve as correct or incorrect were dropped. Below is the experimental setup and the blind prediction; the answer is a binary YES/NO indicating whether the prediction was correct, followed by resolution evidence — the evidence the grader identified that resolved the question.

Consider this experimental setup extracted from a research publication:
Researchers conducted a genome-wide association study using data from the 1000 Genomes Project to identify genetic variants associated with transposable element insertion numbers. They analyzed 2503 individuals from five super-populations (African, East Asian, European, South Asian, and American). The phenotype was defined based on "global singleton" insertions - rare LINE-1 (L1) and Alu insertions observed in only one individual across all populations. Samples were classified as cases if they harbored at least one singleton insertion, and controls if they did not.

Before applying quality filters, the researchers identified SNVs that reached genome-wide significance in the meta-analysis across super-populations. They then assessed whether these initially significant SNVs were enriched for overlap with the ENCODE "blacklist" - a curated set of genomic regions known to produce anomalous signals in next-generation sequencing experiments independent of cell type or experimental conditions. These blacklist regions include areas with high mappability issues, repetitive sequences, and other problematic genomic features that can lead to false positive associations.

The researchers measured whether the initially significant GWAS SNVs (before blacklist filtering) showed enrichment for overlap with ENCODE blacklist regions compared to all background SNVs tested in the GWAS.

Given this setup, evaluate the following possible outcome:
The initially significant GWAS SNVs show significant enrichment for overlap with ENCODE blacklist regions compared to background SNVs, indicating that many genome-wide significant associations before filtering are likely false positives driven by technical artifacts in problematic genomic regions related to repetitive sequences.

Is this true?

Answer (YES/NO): YES